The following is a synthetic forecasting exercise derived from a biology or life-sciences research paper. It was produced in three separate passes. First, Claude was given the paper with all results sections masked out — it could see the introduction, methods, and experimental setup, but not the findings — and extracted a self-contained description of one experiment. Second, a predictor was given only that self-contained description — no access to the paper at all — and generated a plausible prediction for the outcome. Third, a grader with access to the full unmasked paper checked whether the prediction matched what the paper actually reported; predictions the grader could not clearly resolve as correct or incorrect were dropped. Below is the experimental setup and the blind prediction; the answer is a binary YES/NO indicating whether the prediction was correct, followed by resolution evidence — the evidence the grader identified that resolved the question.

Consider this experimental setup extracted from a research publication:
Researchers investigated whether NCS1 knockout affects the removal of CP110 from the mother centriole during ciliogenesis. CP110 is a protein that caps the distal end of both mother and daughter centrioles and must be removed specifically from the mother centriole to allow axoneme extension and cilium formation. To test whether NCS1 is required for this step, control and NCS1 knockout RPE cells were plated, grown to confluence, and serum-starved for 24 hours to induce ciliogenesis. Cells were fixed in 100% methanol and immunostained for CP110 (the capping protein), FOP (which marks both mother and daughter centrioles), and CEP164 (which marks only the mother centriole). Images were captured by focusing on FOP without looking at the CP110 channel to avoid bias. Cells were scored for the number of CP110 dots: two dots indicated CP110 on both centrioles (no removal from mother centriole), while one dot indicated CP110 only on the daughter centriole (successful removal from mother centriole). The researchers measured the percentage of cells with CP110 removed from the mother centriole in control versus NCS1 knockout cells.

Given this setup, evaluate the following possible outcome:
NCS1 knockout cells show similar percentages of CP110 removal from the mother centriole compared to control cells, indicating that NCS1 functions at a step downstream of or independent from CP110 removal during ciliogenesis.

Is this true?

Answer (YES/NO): NO